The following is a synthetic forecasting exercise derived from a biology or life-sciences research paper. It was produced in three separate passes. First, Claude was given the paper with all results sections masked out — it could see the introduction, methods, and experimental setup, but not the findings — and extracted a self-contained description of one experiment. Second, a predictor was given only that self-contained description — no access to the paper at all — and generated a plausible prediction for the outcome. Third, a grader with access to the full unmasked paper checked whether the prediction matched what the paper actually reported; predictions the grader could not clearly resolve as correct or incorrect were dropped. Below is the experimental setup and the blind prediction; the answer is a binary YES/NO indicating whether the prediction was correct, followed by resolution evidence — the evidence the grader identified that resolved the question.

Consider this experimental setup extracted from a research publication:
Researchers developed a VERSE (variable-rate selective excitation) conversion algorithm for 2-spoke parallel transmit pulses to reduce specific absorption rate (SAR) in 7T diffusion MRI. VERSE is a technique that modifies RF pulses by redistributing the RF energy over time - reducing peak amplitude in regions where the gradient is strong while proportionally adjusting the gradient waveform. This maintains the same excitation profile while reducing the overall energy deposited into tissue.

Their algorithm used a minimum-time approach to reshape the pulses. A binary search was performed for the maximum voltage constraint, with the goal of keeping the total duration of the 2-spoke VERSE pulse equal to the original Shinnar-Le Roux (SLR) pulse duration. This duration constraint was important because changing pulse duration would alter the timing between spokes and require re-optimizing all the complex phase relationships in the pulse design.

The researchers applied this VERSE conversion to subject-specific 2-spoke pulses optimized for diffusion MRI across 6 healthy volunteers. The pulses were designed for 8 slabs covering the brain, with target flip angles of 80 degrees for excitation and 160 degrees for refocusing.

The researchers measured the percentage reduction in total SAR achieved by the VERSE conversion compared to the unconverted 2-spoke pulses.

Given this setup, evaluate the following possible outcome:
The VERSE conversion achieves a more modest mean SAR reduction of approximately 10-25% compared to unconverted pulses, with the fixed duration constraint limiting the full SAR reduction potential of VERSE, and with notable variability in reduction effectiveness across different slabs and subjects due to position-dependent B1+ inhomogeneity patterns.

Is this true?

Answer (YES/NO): NO